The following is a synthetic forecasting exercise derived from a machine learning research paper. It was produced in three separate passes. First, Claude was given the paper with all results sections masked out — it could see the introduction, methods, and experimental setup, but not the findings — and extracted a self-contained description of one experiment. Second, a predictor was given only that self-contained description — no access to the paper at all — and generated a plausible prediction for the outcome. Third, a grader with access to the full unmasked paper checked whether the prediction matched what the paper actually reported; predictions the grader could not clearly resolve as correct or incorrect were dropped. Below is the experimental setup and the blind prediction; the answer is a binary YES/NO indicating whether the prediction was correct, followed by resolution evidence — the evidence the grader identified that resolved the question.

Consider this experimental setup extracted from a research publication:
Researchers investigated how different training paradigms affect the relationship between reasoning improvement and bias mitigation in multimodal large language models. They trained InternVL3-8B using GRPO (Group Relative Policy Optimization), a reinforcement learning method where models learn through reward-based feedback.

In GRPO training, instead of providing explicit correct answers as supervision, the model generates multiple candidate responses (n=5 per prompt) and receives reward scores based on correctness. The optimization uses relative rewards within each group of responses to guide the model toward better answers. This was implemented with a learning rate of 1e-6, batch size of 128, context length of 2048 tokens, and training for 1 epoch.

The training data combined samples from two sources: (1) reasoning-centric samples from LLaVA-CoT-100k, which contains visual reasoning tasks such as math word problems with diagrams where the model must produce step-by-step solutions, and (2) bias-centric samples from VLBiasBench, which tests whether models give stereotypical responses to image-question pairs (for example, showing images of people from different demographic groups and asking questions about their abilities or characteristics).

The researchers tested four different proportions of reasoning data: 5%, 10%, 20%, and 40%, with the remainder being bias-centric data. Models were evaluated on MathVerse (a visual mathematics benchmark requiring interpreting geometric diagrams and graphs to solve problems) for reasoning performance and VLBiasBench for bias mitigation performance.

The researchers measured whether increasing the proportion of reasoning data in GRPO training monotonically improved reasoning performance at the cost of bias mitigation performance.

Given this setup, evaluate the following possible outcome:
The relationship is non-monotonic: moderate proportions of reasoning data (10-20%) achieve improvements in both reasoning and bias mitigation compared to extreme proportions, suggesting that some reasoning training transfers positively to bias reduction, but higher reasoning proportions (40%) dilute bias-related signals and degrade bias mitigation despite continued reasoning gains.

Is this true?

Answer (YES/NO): NO